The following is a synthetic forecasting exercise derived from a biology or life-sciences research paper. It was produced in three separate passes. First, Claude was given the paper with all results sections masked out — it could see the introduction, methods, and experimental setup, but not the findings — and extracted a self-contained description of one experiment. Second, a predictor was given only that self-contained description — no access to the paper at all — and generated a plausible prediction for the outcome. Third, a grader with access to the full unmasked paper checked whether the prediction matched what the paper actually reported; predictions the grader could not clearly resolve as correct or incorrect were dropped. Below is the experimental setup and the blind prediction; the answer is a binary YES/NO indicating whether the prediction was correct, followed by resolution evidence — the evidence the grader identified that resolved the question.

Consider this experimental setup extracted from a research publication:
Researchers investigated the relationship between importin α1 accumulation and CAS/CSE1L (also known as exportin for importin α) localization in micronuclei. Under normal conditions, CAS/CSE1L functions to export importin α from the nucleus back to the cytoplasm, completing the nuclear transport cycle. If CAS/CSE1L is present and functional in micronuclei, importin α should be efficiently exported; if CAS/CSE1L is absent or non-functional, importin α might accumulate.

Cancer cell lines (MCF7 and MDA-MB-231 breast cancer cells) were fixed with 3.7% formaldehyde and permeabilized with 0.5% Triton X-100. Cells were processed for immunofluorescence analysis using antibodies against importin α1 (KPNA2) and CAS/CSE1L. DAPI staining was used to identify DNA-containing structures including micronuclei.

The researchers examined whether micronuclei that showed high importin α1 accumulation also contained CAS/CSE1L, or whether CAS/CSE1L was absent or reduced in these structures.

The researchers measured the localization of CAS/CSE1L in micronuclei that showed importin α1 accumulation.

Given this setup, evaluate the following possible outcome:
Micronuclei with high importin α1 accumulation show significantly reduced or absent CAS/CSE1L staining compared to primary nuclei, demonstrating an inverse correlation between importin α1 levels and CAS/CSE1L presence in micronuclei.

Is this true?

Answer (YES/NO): NO